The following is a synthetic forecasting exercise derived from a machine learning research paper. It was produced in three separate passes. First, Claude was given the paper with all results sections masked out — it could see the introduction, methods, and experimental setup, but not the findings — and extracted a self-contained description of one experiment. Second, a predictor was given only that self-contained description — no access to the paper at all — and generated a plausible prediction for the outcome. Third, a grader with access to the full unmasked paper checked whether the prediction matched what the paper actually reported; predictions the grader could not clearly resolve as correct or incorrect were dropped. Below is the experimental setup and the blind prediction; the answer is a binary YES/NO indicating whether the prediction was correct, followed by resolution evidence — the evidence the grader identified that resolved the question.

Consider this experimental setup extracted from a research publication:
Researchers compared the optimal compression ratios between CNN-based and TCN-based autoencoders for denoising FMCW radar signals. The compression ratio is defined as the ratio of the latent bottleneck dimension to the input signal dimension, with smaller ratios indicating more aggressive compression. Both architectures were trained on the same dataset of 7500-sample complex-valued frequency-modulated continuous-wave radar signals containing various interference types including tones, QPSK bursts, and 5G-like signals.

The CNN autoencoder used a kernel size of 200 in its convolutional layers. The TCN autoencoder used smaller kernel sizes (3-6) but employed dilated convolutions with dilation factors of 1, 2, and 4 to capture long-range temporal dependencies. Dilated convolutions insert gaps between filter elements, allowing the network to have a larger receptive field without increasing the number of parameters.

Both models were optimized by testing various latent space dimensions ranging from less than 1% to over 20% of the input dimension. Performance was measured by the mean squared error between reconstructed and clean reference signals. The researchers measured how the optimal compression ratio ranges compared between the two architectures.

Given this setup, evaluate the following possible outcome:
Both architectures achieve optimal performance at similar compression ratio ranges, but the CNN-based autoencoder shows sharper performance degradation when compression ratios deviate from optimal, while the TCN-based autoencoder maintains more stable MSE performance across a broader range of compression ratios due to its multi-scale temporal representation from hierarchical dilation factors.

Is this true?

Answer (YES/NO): NO